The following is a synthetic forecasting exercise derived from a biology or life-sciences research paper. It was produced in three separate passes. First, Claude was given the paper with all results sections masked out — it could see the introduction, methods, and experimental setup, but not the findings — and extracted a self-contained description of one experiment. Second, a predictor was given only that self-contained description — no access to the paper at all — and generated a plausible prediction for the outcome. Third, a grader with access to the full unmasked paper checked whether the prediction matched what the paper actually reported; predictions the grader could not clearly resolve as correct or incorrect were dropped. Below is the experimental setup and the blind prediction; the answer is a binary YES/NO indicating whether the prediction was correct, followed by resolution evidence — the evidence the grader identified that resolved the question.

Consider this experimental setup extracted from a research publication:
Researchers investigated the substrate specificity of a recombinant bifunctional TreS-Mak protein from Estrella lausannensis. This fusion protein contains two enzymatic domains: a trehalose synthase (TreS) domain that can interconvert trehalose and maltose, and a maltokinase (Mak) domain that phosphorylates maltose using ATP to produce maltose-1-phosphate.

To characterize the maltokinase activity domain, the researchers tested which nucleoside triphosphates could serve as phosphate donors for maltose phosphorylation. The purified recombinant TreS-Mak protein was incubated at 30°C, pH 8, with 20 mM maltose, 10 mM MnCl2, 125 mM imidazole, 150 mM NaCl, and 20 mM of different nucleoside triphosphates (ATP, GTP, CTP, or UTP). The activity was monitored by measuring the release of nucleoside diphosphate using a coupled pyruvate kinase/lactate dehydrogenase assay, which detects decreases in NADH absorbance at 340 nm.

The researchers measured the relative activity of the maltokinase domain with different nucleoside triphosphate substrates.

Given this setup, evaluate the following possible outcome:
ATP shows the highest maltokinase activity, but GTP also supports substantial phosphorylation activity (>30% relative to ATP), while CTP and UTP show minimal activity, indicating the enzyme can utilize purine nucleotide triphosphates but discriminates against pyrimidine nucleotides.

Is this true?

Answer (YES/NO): NO